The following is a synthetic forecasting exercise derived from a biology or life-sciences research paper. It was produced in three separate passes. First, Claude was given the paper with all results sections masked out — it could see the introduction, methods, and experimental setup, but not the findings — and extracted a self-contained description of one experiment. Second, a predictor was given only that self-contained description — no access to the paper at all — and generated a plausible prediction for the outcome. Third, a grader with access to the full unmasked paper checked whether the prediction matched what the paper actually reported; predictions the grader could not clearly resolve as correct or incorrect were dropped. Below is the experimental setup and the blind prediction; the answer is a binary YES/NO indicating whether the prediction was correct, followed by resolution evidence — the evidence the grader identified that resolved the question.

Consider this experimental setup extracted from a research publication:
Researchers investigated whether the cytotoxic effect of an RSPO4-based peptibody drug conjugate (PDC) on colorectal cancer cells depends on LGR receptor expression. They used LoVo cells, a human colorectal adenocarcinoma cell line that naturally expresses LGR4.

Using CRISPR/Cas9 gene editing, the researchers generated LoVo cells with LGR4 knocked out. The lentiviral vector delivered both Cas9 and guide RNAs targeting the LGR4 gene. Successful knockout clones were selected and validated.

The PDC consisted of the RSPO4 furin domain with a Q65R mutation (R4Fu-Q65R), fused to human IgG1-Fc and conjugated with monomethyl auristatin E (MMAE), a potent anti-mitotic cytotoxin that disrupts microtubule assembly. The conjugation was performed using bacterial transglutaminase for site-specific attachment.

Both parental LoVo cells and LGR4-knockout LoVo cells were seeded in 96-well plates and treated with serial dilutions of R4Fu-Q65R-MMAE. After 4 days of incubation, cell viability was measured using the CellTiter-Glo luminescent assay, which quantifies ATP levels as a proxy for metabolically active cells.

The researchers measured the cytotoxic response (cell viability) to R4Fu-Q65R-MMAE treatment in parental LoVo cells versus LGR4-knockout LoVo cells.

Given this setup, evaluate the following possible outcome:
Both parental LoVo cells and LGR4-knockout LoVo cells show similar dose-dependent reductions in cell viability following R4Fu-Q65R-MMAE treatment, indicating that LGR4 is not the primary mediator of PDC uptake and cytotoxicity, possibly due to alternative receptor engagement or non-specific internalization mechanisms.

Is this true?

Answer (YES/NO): NO